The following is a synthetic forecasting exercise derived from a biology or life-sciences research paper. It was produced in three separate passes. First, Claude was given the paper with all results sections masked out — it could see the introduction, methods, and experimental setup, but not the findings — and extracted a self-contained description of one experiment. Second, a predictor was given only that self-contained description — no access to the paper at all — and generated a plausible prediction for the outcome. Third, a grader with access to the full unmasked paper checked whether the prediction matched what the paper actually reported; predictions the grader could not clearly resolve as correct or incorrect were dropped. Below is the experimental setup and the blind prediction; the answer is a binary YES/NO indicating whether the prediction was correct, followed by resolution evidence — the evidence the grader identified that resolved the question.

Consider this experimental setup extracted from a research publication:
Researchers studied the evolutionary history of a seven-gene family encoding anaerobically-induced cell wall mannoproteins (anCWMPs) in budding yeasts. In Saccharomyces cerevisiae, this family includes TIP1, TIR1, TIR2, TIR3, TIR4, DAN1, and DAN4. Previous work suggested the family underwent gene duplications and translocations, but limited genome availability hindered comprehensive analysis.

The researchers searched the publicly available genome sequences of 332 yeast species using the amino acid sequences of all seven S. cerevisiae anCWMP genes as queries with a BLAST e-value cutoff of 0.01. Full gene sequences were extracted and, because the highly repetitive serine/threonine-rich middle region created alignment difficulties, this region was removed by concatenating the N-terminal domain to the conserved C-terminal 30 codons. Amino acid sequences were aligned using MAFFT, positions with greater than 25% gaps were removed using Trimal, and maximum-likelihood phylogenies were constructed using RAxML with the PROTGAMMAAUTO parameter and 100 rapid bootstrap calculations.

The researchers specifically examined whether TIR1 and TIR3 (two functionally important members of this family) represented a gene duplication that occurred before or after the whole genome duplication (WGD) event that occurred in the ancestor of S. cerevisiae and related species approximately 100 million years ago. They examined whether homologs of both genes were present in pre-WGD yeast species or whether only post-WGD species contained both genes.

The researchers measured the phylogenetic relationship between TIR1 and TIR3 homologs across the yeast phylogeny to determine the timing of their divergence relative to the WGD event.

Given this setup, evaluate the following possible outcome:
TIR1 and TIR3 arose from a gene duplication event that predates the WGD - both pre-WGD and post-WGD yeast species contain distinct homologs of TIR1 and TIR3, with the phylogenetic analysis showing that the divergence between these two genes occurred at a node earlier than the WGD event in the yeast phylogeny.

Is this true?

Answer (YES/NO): YES